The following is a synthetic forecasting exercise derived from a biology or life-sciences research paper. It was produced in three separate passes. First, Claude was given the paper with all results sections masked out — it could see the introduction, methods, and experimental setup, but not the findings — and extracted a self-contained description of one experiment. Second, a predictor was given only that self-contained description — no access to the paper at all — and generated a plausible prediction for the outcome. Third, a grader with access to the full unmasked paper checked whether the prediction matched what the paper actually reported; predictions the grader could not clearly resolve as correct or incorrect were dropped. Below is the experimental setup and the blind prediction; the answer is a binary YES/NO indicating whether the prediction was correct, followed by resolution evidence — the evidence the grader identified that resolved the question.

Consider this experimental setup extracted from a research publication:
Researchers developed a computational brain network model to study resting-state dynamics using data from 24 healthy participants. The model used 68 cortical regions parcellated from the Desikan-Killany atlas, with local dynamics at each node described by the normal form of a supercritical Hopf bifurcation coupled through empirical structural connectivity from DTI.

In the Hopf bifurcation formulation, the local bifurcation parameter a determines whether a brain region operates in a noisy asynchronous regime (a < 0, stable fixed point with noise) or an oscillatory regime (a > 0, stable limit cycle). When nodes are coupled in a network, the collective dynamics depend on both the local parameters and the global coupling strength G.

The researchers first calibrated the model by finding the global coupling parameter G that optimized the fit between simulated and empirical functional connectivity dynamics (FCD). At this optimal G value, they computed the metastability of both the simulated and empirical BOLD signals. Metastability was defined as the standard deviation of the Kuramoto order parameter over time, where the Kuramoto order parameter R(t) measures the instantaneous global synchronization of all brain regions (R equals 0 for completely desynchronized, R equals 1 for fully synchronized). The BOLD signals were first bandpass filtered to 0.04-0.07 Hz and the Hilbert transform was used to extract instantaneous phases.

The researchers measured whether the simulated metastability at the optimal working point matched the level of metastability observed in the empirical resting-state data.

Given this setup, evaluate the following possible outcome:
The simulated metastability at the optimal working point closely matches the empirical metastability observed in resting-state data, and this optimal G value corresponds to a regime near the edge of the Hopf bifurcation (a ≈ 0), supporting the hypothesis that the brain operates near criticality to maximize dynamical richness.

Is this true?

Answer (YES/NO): YES